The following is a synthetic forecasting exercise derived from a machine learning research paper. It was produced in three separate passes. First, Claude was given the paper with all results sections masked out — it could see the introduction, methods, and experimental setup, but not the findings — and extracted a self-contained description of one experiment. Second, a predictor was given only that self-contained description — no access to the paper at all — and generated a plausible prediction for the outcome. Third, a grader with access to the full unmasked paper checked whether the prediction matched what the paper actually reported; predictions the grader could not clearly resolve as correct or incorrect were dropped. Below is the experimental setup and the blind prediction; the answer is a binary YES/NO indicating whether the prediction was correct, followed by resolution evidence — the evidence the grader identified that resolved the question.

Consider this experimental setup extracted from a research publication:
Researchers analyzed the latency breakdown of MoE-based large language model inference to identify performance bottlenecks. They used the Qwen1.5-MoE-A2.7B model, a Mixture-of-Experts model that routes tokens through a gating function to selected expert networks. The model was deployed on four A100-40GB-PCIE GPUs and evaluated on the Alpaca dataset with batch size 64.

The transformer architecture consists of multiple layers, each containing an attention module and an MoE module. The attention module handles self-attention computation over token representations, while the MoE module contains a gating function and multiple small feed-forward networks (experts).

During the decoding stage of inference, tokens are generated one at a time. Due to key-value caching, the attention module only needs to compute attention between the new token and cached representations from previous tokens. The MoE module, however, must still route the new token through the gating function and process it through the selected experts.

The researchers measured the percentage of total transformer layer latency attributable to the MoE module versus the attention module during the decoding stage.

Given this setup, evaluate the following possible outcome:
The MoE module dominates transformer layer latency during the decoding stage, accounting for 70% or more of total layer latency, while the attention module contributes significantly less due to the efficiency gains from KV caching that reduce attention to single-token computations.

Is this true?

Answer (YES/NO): YES